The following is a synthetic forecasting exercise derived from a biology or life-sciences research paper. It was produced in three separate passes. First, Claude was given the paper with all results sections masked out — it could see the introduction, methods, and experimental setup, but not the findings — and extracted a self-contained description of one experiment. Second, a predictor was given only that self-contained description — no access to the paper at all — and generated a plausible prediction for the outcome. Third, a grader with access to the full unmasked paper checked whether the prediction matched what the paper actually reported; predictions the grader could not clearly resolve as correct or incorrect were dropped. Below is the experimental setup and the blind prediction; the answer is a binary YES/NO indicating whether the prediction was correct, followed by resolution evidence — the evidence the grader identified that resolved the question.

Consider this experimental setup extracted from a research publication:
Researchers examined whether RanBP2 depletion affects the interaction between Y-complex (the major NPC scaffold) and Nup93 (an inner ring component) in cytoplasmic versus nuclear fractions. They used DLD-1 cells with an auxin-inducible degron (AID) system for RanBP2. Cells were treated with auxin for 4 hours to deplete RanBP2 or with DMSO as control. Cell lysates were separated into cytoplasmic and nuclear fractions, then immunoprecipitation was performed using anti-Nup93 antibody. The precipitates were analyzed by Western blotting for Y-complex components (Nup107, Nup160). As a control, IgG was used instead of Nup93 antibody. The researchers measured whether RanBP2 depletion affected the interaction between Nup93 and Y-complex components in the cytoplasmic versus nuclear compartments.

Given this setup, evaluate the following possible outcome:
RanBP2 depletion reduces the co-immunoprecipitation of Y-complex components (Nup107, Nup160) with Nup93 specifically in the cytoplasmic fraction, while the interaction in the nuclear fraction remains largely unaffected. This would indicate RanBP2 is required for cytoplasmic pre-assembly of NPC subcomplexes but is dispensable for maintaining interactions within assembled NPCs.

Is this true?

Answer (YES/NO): YES